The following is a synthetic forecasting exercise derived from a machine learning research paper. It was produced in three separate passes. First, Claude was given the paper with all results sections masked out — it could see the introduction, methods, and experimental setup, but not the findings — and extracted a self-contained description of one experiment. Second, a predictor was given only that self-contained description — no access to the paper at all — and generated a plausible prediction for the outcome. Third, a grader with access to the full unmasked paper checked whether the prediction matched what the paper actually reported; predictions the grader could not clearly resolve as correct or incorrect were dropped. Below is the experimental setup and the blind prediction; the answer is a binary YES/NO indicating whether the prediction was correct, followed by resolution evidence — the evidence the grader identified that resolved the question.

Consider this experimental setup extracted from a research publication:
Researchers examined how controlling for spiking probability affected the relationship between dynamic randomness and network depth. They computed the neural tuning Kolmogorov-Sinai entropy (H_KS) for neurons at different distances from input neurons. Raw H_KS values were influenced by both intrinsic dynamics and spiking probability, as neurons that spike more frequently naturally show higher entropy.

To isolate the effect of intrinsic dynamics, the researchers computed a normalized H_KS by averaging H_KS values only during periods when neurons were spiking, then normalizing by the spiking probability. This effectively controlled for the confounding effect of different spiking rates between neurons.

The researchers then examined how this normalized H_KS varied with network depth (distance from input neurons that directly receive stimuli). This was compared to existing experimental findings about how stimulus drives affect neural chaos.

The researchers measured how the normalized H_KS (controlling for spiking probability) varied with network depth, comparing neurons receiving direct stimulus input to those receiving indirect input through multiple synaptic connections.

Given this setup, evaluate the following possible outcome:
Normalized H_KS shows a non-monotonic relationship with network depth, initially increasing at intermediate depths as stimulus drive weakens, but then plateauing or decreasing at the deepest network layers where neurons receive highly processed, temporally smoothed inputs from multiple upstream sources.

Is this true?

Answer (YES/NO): NO